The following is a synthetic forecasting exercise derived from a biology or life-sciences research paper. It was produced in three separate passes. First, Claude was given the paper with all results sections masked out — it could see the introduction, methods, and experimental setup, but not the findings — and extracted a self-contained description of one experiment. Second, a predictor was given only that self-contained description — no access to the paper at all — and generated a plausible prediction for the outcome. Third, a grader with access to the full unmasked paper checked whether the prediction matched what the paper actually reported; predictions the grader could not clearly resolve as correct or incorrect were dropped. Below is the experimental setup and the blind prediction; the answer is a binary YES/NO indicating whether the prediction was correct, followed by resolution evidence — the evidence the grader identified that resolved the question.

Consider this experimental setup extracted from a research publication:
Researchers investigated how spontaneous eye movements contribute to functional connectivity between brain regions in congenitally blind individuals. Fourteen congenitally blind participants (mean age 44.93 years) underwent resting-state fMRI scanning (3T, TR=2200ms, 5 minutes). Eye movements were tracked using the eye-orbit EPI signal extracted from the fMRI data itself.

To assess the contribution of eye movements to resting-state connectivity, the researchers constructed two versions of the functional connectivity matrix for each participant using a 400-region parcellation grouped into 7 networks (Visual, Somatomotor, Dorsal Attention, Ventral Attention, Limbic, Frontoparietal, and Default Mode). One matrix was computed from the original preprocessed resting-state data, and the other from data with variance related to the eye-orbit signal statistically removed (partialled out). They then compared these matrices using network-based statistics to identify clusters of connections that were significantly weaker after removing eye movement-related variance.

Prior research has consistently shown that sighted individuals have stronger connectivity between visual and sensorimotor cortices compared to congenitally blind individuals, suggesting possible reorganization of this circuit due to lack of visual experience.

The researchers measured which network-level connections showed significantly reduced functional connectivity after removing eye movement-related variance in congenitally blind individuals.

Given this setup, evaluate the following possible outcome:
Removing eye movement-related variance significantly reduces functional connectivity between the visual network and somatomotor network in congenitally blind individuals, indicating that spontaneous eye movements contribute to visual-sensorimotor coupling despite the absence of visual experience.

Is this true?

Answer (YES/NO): YES